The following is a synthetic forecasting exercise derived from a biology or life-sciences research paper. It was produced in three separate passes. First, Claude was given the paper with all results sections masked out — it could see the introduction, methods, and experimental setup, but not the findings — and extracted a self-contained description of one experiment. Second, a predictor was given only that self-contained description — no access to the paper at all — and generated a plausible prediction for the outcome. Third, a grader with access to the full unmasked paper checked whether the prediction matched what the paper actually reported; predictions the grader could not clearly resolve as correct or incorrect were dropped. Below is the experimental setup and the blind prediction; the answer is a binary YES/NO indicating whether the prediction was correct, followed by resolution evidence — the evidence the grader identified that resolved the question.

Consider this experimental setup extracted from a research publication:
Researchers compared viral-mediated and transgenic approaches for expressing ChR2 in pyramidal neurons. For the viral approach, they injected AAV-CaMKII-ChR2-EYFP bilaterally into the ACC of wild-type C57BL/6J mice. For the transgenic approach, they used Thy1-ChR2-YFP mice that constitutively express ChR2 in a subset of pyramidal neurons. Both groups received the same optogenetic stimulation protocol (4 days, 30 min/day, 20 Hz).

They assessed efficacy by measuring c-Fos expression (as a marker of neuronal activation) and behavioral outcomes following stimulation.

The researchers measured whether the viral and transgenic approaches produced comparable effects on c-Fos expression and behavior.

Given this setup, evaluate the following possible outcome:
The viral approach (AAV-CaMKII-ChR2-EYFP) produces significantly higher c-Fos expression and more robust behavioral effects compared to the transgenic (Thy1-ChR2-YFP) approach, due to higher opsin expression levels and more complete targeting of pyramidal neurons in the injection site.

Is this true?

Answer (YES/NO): NO